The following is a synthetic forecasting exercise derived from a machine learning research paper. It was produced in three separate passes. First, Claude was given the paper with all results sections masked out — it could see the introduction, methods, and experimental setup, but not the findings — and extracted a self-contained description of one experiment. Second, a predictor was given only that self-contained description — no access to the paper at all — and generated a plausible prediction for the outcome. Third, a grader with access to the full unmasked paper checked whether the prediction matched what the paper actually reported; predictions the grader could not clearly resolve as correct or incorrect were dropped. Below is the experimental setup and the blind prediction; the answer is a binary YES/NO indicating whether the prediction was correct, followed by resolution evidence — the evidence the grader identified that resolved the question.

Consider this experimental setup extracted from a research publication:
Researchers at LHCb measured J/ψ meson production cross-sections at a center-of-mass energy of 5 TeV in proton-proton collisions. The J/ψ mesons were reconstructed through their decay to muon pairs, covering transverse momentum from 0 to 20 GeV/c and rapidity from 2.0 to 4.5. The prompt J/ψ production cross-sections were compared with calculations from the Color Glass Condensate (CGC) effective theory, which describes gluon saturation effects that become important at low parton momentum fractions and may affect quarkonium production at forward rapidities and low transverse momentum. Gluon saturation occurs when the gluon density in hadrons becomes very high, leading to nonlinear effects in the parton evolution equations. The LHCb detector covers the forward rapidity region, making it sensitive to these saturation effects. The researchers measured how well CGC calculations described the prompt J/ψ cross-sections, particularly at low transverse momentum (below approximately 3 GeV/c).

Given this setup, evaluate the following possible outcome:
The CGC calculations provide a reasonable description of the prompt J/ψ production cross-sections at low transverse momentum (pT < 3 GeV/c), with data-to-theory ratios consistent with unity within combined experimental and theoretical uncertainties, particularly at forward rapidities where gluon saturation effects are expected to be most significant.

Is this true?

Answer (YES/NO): NO